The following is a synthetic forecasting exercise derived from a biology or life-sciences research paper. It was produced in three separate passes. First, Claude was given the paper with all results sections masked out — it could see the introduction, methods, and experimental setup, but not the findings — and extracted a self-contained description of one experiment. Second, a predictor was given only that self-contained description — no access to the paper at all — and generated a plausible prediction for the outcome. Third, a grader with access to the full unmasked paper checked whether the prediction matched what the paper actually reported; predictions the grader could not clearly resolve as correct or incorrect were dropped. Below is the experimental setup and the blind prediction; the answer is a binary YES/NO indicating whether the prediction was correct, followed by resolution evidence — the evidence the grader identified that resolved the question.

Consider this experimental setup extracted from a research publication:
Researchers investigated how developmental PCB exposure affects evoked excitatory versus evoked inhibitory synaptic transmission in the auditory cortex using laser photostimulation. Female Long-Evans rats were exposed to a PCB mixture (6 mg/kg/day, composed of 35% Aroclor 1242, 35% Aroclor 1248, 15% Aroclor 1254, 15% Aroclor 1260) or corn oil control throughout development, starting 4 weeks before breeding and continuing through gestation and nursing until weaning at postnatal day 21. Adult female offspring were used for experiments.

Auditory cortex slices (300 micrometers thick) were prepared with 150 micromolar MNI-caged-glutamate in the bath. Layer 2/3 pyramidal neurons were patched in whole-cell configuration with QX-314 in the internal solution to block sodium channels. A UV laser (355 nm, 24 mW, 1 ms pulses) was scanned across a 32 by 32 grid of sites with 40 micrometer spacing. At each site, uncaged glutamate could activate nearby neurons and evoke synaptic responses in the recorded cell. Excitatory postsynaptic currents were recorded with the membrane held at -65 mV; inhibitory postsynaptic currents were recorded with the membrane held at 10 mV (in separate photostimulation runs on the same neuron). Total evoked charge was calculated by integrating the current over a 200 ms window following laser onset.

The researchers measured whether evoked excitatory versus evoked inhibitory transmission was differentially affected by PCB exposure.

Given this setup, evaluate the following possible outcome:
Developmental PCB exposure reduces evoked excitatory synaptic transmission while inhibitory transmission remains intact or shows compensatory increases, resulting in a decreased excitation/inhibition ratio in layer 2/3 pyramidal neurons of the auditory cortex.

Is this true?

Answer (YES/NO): NO